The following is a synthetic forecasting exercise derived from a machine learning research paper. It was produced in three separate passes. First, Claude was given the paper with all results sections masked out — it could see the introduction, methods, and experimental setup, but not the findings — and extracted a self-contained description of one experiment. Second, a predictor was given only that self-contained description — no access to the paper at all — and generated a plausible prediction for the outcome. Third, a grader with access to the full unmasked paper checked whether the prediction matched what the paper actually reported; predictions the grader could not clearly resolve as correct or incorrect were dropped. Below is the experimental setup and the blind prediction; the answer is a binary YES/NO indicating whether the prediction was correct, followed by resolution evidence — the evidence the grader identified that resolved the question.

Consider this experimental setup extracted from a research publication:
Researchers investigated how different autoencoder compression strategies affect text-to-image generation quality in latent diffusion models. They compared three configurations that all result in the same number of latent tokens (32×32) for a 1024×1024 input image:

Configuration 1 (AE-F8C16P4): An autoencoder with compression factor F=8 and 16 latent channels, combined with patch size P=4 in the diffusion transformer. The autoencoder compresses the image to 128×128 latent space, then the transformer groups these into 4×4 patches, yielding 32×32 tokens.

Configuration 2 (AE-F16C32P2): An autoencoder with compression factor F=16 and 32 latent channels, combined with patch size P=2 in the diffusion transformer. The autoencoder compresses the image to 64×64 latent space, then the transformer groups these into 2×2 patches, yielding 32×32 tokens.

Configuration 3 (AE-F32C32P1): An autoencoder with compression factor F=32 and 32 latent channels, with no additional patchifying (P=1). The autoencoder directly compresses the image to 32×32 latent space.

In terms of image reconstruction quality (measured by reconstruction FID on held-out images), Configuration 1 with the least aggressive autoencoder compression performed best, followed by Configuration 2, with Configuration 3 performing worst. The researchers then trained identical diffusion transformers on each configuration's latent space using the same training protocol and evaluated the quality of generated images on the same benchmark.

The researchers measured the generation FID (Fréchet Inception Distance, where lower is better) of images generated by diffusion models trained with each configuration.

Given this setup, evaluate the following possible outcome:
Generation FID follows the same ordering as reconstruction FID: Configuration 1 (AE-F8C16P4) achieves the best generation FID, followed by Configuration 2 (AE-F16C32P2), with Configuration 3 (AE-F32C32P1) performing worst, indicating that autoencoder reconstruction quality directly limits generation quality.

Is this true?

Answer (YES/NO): NO